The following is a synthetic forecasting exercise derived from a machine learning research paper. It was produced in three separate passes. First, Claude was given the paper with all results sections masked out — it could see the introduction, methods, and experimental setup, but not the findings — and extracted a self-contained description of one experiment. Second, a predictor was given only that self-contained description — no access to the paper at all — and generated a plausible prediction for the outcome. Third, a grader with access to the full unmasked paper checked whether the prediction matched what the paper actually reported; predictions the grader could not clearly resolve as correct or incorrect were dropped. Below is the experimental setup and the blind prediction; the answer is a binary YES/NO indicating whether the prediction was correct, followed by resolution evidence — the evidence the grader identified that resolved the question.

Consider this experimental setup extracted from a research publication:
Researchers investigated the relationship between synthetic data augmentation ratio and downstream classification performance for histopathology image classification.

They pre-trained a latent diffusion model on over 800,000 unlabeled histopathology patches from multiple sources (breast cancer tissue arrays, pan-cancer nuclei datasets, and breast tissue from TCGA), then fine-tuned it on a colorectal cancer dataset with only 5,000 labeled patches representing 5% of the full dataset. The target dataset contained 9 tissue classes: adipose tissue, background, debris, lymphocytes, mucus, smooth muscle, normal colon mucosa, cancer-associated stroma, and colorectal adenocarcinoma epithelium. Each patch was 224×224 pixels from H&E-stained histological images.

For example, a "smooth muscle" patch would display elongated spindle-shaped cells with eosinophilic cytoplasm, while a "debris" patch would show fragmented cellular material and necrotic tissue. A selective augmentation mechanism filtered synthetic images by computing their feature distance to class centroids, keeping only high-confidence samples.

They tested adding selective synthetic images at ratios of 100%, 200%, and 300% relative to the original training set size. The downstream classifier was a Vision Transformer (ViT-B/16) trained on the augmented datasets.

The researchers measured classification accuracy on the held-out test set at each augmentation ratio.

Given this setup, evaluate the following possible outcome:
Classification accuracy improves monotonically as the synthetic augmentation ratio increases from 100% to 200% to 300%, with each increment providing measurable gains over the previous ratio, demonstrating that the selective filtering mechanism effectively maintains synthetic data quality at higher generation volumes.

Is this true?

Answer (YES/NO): NO